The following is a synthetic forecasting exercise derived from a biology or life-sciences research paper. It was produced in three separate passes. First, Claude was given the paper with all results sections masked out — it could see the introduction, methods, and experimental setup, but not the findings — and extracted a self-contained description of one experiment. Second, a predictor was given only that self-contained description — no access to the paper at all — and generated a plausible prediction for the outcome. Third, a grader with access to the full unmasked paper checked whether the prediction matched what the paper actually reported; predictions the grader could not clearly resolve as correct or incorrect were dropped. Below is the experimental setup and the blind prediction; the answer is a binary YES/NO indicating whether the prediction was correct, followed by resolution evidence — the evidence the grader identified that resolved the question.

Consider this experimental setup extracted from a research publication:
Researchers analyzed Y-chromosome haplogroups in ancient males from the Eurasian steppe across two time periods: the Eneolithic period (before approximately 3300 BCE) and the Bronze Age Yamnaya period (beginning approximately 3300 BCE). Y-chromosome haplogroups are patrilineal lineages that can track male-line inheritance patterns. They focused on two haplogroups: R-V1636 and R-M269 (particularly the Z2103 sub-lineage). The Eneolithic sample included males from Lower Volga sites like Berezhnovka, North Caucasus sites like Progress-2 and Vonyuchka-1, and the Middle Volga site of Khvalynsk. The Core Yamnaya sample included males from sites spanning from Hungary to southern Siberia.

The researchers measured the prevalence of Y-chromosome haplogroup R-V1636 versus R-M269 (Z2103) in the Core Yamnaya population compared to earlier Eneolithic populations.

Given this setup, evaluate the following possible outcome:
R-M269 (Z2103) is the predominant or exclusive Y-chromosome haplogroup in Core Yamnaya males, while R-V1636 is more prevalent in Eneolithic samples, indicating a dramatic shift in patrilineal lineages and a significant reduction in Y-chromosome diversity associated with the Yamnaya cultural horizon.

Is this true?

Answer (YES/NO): YES